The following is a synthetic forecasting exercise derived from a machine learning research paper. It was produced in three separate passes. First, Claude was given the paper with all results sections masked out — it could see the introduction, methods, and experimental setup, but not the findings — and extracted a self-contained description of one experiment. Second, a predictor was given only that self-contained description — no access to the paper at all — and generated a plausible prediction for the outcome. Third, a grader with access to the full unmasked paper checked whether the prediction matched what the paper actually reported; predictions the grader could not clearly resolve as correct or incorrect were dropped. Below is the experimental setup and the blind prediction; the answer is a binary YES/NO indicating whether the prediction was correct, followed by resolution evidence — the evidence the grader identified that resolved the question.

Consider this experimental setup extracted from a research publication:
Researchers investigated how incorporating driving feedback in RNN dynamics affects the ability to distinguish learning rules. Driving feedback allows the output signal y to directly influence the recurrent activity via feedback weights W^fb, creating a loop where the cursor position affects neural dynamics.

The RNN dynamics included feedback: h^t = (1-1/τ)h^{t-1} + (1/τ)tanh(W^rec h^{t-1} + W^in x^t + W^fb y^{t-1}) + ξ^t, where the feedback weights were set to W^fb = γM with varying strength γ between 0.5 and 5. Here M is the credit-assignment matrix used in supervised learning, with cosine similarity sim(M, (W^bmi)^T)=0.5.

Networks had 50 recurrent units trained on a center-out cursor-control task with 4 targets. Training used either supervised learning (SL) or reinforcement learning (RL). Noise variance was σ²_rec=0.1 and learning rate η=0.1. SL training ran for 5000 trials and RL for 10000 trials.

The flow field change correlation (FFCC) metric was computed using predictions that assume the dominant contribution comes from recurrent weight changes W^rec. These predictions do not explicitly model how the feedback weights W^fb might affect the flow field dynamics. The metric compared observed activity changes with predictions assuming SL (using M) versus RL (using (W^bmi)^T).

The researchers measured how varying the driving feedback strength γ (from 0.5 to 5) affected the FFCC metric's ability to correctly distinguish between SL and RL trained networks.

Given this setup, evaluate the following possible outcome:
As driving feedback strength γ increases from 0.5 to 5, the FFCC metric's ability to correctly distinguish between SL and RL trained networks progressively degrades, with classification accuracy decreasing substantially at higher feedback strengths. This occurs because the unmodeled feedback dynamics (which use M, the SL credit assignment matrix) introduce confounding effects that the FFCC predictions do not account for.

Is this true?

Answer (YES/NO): NO